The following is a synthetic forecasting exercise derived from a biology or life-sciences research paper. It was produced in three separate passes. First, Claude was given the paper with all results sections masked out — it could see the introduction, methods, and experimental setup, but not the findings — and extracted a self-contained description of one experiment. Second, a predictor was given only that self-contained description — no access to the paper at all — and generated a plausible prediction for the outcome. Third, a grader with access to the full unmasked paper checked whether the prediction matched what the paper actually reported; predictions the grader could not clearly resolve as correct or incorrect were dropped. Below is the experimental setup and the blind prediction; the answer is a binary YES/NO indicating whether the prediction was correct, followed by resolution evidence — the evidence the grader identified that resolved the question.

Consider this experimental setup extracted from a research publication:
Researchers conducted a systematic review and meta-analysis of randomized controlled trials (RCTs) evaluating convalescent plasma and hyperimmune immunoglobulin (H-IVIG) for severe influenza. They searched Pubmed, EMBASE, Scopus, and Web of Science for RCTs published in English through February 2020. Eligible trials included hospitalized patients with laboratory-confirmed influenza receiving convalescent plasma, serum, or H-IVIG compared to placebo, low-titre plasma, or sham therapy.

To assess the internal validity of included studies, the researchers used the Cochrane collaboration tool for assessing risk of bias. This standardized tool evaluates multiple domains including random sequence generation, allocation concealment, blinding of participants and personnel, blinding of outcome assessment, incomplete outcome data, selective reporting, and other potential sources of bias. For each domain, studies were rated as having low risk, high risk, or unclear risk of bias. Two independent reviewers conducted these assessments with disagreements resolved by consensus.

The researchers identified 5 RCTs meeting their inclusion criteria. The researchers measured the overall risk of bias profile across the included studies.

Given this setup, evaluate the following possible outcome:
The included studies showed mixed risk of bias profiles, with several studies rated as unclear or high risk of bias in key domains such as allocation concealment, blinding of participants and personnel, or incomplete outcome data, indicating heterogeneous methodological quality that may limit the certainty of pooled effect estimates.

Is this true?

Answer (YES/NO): NO